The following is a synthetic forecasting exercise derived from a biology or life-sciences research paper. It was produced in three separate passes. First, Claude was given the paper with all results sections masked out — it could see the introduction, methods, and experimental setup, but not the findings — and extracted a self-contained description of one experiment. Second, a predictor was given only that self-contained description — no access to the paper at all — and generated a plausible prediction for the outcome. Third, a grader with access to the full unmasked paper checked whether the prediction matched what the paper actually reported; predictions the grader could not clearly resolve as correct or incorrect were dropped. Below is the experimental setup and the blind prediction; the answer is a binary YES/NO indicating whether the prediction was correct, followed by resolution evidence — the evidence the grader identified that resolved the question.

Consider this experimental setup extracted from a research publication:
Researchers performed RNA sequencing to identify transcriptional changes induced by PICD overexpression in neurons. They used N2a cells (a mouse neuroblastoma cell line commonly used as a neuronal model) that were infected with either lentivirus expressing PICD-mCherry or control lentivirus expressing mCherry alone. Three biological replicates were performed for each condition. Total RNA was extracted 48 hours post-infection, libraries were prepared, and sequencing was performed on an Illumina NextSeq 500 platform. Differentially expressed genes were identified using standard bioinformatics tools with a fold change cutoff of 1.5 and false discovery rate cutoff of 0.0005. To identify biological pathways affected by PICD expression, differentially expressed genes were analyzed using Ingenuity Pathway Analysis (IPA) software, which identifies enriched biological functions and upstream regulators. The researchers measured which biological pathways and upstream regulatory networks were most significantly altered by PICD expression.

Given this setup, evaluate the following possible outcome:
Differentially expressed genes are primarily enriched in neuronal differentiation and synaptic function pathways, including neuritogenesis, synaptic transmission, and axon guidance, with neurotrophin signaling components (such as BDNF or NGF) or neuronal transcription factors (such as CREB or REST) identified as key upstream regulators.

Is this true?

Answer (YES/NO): NO